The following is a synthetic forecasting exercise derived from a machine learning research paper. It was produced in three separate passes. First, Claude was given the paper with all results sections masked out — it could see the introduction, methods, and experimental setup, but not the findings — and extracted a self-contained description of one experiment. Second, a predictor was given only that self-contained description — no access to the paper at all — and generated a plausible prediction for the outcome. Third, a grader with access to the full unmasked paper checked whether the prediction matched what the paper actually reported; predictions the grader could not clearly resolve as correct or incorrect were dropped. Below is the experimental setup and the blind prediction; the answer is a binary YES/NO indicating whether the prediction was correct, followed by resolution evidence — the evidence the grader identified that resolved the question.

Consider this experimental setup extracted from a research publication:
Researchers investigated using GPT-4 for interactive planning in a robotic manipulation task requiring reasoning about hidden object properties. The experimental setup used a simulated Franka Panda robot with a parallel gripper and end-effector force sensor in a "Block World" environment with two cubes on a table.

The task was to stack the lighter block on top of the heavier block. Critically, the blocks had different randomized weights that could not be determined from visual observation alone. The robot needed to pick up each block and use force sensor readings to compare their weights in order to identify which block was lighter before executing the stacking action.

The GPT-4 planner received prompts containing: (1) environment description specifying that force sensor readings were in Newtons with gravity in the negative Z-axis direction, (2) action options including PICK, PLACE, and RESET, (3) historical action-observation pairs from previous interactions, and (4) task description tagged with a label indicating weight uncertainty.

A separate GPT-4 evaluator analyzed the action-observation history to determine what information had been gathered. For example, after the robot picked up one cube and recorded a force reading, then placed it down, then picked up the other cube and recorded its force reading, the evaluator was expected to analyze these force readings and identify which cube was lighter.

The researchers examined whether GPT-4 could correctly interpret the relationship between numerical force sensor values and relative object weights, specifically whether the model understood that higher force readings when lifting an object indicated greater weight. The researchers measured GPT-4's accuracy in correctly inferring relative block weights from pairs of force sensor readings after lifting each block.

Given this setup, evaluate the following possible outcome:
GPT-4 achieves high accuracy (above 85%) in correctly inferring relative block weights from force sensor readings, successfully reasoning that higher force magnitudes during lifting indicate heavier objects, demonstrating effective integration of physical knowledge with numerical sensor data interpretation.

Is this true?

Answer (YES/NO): YES